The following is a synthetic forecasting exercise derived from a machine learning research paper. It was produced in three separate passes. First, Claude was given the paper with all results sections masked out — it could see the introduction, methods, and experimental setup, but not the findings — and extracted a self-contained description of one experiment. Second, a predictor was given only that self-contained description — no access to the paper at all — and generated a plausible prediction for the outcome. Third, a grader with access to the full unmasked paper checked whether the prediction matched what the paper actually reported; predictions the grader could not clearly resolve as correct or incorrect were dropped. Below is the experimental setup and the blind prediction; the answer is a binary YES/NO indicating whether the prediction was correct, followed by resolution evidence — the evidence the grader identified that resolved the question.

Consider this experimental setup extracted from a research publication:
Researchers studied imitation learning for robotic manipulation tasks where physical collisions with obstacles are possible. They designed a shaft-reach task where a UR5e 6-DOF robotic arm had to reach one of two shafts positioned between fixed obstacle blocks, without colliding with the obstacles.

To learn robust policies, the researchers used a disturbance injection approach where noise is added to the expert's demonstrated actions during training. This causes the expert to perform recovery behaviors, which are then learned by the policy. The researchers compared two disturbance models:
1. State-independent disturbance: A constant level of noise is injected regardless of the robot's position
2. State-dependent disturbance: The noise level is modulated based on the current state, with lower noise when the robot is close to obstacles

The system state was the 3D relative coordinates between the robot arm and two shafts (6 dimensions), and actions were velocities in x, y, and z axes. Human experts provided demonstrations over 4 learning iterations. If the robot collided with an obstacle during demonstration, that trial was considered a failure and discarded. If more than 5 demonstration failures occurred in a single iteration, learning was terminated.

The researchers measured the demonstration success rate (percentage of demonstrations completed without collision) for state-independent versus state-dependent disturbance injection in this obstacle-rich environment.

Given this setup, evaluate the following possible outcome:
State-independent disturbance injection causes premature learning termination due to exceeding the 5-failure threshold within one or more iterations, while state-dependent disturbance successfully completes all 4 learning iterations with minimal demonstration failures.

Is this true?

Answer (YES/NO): YES